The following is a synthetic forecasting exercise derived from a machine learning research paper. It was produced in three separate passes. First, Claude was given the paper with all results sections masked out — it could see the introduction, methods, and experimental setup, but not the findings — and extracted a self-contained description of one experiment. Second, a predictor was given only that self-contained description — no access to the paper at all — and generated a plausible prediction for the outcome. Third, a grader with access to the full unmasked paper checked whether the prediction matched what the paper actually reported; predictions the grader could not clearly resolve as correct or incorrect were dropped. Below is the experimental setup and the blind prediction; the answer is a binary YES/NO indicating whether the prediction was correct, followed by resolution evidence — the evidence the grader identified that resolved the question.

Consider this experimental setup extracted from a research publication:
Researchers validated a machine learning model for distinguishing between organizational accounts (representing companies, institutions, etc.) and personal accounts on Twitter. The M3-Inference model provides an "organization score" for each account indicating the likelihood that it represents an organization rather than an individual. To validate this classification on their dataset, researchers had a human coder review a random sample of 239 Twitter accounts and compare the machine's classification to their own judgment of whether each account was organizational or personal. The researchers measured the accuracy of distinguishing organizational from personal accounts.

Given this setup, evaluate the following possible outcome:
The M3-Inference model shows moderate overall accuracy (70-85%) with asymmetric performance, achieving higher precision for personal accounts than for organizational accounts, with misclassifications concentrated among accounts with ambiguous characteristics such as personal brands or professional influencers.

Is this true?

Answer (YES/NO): NO